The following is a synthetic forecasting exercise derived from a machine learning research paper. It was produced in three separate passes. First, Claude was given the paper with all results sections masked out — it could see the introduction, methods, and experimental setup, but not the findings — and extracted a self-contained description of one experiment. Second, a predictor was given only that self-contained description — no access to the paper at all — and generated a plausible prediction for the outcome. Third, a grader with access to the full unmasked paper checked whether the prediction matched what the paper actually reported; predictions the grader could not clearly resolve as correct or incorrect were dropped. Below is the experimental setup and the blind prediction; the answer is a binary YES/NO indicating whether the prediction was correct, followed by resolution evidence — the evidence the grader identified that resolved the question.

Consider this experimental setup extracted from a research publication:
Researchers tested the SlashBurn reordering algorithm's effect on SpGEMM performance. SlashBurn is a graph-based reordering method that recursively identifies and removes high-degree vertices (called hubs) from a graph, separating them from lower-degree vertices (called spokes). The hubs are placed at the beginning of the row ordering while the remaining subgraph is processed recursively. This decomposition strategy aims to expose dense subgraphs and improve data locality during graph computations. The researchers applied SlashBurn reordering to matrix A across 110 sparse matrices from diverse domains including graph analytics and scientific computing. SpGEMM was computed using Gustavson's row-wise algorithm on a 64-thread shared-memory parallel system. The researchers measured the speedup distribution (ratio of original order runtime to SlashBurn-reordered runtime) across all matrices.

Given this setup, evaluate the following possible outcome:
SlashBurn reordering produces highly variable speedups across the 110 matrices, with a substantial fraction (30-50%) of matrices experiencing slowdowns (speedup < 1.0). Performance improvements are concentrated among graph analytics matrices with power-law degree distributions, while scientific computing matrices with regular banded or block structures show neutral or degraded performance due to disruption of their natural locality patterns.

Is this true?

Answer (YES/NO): NO